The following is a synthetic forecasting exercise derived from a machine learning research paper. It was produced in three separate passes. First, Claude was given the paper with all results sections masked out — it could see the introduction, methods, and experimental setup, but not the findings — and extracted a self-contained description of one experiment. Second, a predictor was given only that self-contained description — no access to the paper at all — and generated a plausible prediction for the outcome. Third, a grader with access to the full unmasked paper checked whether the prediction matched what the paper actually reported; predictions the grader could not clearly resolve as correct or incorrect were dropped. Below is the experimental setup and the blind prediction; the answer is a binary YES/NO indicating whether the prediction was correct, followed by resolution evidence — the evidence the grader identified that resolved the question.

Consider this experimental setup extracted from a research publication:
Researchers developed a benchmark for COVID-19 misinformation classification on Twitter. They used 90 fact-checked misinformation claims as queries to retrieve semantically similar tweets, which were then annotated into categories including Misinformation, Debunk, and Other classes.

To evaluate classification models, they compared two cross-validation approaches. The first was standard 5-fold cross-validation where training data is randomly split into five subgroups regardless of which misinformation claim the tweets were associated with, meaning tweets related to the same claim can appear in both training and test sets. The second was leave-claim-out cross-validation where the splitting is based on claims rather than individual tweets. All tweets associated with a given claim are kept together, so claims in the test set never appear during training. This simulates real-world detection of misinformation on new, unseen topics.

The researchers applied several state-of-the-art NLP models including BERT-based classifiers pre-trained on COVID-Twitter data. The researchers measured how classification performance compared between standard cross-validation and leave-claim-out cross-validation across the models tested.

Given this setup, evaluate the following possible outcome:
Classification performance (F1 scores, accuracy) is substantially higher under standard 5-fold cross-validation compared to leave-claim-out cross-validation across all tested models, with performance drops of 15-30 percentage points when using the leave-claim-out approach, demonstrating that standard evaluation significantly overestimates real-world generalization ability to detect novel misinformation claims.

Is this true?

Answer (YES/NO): YES